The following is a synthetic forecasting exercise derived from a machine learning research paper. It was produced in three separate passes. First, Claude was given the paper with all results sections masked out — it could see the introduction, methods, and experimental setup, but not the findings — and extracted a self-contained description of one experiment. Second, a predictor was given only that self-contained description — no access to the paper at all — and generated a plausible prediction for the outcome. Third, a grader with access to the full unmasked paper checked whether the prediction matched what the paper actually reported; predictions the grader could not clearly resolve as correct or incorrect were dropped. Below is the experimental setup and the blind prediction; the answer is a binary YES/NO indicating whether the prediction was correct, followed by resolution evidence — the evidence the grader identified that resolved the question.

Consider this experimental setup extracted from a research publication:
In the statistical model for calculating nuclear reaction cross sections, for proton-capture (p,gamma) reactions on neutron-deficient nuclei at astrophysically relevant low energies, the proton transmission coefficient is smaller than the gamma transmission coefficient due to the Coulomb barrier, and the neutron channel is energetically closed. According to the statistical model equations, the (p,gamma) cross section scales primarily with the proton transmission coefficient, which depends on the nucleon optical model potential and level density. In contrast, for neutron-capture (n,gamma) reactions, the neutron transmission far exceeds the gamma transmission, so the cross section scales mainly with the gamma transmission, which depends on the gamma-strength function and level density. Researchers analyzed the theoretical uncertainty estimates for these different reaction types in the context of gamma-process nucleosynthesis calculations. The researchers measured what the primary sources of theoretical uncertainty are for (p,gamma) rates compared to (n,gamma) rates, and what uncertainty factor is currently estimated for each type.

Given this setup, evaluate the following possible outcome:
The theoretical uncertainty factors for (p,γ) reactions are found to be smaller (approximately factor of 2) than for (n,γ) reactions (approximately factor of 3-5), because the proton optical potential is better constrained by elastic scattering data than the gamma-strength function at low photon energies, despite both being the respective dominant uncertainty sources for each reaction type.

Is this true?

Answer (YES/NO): NO